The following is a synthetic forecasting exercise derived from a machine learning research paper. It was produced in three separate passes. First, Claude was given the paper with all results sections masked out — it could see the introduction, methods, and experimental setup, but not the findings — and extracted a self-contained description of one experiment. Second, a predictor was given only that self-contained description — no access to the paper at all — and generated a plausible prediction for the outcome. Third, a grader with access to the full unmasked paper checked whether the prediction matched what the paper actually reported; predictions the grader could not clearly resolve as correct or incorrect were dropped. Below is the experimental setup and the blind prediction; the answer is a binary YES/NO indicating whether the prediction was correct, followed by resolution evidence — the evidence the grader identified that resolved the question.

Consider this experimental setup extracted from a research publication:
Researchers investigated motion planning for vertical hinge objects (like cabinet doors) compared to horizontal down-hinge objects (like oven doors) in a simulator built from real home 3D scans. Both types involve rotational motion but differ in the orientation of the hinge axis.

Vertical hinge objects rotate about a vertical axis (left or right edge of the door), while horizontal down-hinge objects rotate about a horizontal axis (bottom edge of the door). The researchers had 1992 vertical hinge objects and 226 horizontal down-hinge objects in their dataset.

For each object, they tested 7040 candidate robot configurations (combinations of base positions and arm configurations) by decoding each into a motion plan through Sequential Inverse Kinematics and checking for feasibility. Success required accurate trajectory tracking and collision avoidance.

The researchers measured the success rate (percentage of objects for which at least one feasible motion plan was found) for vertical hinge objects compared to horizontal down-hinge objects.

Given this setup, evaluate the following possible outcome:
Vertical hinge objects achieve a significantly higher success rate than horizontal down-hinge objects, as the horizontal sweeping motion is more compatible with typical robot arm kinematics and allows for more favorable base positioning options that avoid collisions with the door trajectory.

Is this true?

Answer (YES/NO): NO